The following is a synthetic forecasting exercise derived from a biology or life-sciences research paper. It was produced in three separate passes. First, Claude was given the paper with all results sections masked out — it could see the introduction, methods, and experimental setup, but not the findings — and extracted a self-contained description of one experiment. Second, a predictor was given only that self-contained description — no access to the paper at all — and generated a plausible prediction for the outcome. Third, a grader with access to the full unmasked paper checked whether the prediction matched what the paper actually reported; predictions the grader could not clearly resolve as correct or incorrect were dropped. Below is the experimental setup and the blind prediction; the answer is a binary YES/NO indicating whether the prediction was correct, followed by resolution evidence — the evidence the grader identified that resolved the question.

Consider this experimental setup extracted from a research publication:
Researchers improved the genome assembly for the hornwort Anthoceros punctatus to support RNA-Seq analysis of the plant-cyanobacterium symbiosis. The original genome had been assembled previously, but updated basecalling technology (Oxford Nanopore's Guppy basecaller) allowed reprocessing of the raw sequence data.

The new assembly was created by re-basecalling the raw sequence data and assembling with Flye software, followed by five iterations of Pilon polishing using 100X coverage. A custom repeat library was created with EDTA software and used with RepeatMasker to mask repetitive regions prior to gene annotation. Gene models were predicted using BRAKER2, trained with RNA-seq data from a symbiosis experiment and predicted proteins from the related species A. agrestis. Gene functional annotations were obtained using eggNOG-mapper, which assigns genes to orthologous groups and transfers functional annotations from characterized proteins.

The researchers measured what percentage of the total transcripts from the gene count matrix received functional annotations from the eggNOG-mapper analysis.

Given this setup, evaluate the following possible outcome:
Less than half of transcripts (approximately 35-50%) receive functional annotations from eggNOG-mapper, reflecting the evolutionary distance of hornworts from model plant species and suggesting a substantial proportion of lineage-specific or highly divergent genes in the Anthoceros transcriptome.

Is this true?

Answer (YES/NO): NO